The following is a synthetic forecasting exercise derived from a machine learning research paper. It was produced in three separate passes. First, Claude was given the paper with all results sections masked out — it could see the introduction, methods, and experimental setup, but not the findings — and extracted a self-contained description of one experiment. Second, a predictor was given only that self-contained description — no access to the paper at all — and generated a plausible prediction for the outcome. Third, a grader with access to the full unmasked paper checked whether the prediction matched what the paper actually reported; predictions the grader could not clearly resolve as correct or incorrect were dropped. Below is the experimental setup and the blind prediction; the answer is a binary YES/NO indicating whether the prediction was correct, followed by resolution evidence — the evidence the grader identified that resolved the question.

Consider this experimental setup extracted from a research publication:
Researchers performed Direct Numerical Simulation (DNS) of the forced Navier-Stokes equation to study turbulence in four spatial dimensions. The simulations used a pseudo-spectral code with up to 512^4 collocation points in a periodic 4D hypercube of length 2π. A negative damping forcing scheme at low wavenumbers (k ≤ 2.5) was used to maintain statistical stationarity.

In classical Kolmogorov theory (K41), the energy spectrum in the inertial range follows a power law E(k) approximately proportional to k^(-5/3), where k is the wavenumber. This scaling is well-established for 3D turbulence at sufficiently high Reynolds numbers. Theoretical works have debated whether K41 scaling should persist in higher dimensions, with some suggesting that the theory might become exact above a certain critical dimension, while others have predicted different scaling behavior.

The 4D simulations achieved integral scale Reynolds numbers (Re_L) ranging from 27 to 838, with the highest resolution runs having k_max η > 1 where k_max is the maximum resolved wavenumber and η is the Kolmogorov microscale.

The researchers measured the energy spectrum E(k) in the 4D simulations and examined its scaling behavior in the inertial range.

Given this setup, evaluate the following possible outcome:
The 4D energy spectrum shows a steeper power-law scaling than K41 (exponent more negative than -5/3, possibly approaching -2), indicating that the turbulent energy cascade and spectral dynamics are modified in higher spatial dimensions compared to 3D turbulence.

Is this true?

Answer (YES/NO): NO